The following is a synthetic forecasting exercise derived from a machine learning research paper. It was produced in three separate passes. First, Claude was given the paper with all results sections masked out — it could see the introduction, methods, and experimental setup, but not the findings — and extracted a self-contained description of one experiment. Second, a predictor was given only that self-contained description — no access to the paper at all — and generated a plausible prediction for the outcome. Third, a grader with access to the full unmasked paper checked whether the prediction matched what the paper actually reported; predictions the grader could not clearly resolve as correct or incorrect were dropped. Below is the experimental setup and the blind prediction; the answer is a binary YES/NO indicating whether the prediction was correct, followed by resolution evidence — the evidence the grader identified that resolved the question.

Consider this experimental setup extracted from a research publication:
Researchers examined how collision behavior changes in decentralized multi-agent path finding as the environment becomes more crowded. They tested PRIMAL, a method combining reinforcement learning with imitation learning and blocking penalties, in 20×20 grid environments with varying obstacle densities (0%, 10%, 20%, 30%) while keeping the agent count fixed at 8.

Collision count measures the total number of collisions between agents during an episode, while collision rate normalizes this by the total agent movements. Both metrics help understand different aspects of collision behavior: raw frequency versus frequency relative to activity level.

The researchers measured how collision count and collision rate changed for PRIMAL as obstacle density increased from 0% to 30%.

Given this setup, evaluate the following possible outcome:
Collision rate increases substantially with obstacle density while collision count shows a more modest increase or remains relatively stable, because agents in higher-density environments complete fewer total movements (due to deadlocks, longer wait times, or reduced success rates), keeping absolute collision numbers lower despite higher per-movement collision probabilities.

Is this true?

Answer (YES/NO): NO